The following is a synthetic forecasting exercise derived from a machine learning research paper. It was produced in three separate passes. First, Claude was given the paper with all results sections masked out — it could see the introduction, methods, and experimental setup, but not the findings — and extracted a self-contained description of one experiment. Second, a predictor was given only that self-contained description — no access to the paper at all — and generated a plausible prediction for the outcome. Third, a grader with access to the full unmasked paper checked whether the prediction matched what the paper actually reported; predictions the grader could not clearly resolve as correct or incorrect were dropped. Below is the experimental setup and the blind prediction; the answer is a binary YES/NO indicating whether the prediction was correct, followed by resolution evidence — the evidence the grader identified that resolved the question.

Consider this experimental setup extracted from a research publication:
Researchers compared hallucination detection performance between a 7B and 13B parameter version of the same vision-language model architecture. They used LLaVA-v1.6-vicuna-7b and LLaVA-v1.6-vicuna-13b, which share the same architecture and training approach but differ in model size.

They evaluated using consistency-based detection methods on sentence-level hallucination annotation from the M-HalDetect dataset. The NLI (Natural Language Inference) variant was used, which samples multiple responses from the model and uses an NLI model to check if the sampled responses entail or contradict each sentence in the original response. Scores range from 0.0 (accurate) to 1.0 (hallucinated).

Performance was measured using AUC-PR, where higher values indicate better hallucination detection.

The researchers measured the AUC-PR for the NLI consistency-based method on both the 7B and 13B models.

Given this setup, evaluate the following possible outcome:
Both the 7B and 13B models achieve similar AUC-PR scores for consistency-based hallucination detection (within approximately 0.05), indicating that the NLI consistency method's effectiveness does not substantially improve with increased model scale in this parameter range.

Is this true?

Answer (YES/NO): NO